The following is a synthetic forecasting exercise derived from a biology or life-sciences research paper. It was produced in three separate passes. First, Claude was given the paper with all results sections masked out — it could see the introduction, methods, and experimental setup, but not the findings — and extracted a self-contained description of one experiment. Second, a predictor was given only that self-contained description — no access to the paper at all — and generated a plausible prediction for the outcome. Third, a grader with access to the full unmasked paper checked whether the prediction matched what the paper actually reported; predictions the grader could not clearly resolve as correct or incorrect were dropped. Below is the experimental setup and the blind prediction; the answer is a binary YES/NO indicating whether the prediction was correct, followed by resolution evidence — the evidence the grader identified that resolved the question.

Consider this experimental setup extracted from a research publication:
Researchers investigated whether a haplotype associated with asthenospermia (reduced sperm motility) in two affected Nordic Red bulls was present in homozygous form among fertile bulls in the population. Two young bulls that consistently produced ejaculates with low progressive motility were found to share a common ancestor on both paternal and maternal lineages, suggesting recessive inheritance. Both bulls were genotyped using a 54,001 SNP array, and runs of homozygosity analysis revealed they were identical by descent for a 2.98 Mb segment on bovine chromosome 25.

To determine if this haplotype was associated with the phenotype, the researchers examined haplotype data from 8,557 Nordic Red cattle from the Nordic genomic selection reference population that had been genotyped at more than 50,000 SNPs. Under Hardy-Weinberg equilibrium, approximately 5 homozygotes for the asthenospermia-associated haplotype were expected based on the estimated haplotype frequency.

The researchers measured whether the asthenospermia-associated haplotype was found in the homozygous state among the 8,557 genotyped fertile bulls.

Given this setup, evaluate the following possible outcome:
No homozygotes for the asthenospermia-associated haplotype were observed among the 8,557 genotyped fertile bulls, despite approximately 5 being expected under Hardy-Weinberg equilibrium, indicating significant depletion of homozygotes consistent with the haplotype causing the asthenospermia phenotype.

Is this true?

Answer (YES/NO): YES